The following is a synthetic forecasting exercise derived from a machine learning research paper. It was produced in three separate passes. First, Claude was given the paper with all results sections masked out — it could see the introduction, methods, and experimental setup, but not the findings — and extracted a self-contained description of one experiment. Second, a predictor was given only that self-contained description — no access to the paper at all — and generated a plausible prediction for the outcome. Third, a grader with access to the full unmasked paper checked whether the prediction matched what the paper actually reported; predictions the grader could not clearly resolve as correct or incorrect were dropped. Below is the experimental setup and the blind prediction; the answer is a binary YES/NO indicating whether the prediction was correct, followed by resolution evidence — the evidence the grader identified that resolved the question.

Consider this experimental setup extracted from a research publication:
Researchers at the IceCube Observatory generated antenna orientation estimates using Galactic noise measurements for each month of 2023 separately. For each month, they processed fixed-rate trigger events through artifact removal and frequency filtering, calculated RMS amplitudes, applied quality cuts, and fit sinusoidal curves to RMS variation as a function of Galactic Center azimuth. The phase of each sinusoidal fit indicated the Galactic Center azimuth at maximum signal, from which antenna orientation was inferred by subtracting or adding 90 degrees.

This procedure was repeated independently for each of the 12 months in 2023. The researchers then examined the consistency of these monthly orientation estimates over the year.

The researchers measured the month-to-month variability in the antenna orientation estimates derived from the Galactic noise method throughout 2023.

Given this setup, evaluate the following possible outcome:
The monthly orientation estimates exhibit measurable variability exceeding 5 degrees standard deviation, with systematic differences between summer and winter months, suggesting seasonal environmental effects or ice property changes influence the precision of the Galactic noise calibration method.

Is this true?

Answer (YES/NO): NO